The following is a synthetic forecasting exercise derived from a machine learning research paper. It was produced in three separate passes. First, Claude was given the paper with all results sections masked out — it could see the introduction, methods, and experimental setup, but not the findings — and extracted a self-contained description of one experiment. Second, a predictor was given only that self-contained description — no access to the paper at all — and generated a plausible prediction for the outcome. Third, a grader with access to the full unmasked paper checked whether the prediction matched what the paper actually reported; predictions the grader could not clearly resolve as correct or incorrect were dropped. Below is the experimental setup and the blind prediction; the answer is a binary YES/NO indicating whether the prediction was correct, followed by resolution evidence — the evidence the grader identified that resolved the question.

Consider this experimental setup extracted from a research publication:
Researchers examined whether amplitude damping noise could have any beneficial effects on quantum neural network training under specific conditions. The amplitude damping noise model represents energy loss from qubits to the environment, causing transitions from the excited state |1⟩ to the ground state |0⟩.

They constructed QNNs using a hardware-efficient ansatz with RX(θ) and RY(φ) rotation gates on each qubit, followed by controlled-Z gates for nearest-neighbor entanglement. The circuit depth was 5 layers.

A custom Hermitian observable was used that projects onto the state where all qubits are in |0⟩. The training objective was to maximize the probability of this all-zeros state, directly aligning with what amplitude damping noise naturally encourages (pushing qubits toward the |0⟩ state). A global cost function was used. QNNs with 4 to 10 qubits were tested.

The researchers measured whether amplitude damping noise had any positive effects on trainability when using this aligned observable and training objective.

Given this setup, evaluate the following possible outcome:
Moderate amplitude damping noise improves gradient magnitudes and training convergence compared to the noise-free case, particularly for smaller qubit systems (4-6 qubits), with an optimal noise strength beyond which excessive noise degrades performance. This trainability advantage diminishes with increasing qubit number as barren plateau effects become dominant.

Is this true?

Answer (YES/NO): NO